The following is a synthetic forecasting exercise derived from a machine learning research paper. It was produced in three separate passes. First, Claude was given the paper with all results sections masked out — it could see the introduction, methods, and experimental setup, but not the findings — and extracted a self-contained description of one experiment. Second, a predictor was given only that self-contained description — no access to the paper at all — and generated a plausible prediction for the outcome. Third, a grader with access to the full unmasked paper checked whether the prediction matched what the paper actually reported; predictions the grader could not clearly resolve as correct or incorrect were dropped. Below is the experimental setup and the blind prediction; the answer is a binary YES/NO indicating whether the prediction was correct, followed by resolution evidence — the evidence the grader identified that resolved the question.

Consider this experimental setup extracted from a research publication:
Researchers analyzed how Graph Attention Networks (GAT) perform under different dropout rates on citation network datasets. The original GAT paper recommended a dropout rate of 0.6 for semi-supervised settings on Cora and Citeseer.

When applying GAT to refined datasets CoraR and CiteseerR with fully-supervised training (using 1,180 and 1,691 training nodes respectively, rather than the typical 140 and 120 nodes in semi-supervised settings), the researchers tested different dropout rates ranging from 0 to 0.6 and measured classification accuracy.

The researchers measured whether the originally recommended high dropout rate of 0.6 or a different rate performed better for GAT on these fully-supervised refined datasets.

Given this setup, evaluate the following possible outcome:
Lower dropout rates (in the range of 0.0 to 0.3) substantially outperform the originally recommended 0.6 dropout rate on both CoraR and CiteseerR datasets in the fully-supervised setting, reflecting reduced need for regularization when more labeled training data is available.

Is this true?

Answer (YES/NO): NO